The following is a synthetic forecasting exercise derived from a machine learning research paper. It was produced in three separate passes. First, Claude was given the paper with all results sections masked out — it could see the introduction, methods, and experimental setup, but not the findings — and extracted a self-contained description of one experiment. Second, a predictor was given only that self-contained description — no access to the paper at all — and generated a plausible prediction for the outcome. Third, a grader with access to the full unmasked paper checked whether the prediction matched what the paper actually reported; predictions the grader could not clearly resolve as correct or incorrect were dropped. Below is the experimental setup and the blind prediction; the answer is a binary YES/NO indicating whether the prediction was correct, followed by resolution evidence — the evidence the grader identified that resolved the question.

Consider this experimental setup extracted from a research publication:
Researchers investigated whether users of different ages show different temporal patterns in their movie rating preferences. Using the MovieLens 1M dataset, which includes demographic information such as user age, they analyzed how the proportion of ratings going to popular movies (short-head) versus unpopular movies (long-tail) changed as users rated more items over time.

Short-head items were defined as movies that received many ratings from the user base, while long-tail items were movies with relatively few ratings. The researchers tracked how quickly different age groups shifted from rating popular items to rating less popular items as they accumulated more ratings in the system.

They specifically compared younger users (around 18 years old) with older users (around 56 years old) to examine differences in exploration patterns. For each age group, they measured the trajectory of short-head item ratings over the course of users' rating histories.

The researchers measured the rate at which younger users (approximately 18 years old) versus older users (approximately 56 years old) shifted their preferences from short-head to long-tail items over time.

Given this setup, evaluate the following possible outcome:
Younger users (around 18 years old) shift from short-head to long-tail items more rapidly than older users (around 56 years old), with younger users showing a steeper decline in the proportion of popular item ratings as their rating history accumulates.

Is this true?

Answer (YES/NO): NO